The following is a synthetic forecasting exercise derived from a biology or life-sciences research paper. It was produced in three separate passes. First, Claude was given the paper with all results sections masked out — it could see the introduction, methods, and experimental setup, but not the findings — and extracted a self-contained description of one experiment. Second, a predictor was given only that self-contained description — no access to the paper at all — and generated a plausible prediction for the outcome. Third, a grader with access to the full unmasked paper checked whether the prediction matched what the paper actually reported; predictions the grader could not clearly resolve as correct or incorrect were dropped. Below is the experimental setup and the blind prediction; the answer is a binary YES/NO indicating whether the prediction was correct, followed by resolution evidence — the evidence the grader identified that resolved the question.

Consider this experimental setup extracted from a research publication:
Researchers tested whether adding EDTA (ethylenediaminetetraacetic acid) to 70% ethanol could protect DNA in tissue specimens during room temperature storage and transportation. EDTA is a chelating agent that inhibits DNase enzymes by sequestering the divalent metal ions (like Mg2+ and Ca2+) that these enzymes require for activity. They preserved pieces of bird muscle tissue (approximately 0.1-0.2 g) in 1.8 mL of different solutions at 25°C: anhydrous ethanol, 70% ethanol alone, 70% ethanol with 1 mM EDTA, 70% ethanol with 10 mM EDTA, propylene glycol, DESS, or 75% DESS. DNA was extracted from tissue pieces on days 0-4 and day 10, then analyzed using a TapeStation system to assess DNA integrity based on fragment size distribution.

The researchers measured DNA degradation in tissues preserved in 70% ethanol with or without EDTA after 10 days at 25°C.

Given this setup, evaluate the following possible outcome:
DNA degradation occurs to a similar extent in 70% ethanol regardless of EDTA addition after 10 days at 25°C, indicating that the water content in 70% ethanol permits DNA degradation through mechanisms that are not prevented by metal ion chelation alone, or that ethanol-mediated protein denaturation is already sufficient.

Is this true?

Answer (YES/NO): NO